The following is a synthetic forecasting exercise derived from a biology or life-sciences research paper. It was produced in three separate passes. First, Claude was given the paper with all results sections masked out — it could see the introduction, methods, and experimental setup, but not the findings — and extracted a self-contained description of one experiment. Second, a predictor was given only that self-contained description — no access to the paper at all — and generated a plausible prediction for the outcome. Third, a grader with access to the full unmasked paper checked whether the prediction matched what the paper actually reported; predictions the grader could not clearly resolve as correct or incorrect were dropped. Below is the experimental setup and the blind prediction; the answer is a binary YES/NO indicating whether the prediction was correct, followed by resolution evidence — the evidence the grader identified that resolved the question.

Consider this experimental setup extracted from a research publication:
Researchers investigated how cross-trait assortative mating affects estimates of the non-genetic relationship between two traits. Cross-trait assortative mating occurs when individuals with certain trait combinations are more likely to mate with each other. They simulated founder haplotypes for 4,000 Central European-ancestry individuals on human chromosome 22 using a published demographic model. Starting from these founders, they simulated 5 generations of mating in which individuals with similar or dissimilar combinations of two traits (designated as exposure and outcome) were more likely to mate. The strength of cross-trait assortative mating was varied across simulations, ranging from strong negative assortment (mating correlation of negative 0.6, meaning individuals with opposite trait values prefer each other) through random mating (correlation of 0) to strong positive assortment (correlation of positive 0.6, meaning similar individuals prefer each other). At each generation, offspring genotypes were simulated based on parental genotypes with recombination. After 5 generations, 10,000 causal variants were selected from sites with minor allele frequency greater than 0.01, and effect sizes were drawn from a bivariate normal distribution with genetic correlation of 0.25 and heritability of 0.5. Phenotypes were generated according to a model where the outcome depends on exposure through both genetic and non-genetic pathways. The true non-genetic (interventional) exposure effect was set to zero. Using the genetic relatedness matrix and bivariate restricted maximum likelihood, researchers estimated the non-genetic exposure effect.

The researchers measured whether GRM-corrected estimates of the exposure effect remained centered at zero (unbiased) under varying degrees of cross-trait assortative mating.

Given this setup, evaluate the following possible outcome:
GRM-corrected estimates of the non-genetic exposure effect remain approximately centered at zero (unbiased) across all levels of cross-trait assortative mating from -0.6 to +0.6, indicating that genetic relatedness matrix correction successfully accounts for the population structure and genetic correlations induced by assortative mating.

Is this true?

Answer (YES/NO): NO